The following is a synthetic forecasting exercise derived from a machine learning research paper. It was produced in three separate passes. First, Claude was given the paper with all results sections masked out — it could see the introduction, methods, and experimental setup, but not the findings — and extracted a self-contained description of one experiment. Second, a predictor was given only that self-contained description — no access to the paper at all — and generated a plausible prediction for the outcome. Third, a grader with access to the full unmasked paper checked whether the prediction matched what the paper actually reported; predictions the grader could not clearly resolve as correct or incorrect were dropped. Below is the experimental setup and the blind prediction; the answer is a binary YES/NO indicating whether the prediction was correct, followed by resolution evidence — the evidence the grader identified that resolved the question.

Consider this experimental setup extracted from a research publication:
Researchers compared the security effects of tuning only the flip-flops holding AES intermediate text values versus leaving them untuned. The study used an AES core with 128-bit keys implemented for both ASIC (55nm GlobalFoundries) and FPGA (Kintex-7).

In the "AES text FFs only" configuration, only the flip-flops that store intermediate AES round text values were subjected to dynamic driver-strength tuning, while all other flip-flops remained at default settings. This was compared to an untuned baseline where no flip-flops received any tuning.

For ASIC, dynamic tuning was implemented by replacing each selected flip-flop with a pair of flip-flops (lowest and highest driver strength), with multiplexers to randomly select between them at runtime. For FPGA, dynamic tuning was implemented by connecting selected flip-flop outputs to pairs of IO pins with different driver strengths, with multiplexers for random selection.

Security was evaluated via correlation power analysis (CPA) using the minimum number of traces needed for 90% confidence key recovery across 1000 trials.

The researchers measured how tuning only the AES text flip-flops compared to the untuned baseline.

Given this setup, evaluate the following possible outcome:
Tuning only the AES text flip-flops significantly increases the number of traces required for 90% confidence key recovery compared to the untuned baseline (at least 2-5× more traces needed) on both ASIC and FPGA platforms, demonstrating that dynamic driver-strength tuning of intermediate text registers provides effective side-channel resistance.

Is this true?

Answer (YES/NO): NO